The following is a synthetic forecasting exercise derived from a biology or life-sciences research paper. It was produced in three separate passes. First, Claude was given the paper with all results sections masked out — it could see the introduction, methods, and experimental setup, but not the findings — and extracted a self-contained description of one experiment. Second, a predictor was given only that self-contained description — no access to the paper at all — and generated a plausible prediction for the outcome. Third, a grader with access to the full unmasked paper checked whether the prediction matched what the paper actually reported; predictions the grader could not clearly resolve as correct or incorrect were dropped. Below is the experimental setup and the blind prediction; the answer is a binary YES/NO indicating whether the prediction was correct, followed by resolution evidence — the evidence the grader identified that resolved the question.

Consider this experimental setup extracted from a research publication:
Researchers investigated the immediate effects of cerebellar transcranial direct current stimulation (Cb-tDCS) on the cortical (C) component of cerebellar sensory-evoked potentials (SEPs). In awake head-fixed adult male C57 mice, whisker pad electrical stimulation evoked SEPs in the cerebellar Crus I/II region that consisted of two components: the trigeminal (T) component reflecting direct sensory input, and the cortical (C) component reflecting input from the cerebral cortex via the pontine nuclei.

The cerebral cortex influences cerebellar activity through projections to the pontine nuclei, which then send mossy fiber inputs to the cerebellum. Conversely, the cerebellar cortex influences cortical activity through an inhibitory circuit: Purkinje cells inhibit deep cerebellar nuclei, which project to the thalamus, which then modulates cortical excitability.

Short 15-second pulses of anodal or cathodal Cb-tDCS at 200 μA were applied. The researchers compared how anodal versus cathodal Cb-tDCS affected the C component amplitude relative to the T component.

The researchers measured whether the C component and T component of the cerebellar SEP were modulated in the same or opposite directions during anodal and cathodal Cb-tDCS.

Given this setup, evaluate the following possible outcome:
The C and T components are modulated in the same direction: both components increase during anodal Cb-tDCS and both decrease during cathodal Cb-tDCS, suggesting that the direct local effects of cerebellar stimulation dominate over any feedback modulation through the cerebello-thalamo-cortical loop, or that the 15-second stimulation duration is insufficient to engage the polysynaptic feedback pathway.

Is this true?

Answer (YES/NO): NO